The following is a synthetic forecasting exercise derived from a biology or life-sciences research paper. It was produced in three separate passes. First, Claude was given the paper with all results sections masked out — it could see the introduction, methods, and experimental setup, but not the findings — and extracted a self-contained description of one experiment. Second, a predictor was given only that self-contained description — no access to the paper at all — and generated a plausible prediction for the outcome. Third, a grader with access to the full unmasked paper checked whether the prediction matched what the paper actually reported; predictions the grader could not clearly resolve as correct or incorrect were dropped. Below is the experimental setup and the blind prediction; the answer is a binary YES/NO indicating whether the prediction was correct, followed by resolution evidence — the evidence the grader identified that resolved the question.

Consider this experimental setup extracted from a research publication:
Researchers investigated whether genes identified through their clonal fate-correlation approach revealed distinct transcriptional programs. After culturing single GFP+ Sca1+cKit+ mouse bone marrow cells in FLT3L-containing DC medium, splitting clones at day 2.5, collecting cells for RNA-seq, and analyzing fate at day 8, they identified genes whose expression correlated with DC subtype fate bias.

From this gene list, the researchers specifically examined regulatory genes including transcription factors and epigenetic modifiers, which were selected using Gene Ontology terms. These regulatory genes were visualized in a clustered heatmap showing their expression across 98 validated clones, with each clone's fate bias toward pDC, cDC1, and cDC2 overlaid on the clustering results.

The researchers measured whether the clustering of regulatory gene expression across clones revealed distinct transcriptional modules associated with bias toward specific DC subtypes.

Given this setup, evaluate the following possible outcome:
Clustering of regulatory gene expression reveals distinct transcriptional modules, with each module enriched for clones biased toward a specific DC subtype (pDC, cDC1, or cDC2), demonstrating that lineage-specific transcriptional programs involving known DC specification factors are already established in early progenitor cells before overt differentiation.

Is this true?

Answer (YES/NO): NO